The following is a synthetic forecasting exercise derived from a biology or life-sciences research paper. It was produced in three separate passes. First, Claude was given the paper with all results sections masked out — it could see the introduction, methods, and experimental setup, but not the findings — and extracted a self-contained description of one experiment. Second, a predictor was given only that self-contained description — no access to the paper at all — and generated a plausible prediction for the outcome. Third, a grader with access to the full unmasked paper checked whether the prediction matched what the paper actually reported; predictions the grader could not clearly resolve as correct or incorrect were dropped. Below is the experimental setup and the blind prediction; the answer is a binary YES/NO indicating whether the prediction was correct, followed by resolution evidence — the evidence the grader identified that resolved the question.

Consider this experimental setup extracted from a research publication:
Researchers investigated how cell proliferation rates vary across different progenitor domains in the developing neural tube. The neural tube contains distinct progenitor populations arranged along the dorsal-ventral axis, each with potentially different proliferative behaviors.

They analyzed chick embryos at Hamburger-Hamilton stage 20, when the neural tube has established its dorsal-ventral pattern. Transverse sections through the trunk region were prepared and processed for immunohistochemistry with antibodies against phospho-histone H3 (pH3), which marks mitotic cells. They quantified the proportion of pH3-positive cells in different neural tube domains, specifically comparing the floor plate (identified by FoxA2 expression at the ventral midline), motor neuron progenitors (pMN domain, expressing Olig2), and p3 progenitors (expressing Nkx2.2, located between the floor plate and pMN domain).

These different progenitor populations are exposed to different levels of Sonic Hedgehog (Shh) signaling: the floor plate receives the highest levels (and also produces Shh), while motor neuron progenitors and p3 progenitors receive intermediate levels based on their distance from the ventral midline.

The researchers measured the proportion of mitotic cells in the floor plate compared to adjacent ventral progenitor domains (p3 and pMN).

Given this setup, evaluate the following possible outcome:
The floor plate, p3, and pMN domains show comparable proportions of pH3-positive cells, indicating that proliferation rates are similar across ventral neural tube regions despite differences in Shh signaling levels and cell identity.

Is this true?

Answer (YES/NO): NO